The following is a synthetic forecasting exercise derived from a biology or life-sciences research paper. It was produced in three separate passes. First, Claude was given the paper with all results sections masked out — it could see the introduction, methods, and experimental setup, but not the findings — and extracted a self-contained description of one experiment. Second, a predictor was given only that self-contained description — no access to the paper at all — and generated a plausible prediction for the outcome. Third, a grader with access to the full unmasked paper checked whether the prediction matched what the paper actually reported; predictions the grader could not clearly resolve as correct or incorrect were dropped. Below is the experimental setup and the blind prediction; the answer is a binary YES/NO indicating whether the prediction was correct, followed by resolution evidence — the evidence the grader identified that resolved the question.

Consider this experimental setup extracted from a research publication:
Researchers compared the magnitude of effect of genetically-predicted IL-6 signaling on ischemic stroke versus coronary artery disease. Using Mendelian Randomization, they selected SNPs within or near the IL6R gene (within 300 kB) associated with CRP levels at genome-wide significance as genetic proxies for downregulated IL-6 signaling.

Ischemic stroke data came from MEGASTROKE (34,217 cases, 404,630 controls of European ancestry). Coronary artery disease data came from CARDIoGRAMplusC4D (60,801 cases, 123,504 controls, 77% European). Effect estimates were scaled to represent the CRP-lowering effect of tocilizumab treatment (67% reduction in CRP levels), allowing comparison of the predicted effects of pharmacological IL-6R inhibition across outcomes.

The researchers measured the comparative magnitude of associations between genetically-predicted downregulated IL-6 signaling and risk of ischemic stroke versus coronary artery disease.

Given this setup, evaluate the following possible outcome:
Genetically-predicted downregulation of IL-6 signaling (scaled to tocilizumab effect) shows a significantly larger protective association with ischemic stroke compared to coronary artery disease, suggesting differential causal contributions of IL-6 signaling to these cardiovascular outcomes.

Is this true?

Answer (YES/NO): NO